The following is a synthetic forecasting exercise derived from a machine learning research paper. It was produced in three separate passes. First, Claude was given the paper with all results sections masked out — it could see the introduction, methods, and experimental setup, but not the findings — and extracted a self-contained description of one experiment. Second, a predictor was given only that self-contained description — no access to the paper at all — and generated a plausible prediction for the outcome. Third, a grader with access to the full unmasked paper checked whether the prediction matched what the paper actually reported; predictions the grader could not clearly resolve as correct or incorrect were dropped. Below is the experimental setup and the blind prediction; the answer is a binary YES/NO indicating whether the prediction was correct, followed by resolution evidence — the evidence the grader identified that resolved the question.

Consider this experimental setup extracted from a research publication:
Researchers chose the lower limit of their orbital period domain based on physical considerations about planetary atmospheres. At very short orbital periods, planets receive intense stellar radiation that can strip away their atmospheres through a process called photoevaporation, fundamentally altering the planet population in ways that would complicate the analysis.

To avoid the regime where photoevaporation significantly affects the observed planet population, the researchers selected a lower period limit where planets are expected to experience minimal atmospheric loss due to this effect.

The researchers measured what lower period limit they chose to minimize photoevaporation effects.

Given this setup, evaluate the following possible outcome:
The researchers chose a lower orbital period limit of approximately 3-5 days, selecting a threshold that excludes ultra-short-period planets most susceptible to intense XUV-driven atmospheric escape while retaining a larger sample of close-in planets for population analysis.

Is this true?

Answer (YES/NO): NO